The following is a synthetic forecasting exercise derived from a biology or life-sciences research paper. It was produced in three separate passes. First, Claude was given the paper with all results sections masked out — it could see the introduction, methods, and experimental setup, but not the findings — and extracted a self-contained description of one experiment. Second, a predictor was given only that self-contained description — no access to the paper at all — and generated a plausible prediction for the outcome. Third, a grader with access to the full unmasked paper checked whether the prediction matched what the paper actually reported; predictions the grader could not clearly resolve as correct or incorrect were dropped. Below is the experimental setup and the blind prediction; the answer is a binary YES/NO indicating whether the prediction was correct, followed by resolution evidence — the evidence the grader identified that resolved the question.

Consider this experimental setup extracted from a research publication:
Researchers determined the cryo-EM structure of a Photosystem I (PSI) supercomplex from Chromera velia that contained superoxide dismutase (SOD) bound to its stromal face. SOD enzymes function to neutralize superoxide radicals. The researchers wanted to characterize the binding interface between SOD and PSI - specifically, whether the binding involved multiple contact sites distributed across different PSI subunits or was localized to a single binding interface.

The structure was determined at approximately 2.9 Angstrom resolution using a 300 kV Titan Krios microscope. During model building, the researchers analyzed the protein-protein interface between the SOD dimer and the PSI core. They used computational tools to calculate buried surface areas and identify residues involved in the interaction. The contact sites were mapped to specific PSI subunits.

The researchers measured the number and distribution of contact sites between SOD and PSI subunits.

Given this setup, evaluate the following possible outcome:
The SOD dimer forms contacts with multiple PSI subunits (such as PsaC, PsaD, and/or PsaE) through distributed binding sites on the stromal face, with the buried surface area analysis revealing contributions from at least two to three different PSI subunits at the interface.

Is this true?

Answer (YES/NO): YES